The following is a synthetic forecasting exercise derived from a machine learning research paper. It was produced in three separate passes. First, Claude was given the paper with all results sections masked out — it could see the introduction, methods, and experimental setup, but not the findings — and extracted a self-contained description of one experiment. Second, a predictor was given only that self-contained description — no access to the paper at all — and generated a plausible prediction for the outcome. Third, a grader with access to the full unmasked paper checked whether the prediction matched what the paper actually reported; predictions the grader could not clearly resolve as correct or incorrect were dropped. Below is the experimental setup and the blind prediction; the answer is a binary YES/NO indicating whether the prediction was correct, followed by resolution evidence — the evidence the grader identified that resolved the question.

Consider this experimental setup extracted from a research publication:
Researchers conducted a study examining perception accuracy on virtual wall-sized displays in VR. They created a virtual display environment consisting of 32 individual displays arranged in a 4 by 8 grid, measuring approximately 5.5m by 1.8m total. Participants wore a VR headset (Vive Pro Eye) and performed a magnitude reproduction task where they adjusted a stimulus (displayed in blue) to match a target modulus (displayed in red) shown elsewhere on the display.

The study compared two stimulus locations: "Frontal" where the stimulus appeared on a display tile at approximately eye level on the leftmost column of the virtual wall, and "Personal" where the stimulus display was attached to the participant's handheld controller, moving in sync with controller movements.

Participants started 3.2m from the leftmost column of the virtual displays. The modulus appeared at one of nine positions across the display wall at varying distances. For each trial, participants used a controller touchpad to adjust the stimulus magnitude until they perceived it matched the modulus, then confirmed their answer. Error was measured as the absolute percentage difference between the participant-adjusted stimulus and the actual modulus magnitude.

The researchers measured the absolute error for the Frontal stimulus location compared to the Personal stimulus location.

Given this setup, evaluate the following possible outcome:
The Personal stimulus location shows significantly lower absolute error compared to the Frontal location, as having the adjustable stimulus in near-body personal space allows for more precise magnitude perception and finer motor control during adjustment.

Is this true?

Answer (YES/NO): NO